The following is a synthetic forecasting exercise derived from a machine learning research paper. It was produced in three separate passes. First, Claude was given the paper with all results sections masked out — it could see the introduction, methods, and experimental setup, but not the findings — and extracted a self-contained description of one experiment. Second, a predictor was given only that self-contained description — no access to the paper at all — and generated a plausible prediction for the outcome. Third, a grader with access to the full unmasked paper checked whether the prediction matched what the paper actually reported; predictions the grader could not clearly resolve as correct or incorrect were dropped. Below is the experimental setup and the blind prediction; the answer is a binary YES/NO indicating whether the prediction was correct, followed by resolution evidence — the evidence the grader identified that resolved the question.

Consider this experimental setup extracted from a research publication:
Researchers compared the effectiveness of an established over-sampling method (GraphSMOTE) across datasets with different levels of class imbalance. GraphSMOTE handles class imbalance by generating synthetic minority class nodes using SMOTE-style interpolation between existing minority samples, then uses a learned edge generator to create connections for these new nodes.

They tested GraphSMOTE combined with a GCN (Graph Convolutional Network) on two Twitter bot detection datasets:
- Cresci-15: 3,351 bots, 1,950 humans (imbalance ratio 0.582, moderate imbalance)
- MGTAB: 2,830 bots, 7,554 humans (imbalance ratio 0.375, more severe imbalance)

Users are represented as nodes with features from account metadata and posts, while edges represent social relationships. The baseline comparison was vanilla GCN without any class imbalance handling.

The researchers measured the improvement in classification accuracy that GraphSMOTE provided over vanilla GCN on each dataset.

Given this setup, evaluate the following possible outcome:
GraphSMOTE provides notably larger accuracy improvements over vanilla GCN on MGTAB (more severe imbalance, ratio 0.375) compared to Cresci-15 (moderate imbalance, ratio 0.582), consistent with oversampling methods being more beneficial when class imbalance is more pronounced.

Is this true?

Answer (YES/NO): YES